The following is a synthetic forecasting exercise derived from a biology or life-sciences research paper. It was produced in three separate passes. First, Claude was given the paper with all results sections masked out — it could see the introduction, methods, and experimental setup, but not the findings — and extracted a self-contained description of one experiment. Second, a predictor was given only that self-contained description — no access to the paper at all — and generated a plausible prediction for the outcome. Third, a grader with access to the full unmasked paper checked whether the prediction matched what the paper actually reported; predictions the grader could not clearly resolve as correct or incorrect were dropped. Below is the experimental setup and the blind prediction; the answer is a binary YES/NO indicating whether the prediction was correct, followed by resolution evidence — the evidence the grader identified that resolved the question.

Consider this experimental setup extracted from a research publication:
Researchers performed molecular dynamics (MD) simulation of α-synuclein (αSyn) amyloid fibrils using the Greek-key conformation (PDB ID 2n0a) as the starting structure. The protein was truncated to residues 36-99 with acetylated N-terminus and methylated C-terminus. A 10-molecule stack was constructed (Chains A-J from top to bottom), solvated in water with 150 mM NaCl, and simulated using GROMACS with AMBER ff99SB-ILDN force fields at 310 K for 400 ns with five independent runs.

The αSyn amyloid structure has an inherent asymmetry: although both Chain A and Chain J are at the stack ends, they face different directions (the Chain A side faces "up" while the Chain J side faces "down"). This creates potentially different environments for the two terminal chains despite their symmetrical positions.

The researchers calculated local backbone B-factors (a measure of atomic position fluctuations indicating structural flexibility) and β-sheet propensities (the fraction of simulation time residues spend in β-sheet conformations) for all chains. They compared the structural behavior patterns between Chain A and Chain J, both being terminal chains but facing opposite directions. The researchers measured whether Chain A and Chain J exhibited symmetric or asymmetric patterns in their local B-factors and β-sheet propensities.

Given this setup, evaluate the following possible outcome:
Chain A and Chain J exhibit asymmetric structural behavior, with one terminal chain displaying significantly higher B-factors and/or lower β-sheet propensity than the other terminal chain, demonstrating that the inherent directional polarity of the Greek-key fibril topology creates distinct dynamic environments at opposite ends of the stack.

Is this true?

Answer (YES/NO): YES